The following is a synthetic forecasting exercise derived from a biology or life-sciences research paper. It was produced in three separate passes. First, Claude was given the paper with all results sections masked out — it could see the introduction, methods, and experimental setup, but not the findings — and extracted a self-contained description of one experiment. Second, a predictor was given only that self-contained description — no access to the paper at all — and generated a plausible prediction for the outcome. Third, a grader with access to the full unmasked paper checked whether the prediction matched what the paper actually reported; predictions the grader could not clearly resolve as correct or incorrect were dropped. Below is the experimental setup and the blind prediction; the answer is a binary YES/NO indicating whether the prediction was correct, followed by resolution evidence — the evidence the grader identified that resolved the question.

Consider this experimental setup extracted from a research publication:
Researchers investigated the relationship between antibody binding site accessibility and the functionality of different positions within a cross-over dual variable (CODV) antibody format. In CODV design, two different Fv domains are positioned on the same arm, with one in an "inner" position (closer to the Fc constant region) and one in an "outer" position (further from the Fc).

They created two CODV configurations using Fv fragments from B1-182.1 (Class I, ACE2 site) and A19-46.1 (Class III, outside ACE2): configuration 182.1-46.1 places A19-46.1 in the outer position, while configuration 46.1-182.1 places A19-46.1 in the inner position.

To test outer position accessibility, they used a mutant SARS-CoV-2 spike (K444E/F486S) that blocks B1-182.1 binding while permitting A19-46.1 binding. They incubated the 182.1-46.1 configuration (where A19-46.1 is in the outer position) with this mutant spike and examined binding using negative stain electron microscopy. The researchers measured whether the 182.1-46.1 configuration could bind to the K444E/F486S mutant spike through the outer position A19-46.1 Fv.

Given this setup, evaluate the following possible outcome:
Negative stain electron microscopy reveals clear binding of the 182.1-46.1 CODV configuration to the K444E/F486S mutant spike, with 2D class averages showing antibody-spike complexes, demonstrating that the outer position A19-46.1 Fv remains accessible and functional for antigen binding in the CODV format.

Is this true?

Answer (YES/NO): NO